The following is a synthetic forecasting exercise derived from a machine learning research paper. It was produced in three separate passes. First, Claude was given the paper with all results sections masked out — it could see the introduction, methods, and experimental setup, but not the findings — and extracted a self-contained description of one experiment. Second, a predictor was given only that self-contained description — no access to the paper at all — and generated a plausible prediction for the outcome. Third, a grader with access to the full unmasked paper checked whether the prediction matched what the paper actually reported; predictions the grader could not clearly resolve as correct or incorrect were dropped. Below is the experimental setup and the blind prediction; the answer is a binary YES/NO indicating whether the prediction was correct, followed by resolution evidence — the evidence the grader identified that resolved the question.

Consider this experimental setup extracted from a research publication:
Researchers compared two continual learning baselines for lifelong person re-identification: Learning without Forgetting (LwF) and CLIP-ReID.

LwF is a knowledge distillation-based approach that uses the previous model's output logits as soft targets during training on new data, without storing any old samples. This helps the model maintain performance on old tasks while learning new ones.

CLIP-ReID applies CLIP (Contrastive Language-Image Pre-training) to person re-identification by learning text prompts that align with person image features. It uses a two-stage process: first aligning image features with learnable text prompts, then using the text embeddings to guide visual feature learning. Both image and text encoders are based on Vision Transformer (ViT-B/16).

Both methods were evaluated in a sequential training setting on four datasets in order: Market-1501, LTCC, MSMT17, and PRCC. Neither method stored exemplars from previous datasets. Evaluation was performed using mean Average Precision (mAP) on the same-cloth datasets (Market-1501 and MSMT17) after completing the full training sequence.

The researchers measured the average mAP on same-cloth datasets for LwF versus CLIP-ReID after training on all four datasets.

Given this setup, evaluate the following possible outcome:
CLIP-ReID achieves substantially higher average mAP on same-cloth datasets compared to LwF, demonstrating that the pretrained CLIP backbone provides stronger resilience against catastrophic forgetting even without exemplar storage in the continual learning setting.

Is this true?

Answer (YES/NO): NO